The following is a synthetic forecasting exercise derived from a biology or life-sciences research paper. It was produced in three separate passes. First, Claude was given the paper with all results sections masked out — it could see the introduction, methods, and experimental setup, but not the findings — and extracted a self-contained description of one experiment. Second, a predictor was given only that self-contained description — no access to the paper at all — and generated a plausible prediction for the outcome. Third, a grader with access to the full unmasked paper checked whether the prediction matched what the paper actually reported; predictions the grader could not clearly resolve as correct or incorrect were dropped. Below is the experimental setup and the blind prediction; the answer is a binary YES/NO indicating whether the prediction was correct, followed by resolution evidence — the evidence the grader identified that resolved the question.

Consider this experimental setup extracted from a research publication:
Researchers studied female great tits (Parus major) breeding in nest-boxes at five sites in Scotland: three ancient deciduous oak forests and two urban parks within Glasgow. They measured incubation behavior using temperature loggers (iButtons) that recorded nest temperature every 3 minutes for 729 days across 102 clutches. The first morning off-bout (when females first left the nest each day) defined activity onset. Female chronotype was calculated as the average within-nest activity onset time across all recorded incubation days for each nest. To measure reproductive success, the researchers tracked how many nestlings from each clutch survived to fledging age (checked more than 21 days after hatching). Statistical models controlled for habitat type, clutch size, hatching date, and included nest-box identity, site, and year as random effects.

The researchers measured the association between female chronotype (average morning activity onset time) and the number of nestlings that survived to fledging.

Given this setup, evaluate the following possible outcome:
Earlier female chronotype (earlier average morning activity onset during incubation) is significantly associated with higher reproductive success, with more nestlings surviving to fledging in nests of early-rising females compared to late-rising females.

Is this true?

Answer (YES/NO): YES